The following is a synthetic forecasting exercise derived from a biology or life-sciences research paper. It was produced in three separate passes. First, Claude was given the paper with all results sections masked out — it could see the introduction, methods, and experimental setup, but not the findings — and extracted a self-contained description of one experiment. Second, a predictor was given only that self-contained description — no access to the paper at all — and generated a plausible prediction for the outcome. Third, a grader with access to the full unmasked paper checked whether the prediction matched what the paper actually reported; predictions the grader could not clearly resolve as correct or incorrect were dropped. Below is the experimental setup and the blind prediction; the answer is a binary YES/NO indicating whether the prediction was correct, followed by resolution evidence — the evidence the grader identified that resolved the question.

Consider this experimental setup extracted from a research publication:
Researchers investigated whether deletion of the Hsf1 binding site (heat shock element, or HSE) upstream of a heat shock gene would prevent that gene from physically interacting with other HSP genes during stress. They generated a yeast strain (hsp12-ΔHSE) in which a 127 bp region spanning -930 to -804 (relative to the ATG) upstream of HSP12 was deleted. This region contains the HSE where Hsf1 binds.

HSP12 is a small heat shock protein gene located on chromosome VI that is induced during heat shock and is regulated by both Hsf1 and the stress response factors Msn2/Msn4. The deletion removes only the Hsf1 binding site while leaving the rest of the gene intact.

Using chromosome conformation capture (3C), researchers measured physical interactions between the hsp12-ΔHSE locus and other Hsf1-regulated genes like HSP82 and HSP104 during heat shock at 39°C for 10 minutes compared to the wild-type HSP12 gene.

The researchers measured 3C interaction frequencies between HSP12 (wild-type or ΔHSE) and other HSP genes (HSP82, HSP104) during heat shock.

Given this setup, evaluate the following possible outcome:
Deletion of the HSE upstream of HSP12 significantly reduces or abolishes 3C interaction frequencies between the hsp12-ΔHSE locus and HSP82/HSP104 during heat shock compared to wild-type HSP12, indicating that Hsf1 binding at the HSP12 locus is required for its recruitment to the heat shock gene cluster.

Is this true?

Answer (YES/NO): YES